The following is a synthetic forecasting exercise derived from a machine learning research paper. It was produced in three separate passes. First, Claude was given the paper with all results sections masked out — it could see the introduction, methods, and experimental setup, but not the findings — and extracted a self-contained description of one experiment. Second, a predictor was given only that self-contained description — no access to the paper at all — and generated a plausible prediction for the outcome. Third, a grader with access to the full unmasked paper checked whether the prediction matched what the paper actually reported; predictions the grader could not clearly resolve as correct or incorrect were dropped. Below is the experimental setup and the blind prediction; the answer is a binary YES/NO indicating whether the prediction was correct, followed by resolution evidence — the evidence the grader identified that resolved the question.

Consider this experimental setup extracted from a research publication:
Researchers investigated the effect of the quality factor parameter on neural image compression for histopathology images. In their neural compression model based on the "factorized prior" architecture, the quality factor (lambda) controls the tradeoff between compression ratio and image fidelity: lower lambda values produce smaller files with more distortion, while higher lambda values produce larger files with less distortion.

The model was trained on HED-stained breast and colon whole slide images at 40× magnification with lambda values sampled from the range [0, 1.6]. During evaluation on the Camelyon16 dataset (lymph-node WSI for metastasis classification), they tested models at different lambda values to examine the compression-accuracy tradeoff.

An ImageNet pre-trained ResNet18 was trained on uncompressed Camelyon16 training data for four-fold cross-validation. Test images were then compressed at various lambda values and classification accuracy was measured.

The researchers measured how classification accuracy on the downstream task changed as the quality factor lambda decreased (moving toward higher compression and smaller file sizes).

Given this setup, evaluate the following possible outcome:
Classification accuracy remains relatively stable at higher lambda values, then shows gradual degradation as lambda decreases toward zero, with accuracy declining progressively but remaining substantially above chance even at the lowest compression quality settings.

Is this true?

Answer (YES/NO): YES